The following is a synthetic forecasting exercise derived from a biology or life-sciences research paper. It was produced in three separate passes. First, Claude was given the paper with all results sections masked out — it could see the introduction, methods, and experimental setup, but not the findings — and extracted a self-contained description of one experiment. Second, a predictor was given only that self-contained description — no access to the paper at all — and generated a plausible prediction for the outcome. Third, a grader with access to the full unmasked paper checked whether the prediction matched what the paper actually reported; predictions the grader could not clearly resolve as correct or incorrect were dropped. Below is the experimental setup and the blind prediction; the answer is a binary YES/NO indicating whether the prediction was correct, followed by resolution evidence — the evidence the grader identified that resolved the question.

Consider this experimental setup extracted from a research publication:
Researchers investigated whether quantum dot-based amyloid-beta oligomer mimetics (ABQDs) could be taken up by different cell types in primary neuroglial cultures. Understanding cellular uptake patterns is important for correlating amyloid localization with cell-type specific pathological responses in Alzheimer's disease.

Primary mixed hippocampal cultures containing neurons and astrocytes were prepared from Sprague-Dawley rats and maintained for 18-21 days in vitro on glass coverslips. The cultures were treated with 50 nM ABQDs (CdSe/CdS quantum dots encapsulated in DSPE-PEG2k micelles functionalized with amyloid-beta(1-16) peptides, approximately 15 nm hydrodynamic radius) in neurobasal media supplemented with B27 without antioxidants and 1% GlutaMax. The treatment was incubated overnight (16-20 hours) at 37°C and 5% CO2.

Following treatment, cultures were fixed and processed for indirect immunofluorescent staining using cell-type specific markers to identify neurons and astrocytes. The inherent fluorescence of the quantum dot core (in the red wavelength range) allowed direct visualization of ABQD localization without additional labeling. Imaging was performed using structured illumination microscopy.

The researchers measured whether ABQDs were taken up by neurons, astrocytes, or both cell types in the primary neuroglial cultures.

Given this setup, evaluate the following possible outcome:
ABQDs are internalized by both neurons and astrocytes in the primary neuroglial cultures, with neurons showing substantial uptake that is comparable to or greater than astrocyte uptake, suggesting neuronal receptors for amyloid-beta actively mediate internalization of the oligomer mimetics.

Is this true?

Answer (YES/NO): NO